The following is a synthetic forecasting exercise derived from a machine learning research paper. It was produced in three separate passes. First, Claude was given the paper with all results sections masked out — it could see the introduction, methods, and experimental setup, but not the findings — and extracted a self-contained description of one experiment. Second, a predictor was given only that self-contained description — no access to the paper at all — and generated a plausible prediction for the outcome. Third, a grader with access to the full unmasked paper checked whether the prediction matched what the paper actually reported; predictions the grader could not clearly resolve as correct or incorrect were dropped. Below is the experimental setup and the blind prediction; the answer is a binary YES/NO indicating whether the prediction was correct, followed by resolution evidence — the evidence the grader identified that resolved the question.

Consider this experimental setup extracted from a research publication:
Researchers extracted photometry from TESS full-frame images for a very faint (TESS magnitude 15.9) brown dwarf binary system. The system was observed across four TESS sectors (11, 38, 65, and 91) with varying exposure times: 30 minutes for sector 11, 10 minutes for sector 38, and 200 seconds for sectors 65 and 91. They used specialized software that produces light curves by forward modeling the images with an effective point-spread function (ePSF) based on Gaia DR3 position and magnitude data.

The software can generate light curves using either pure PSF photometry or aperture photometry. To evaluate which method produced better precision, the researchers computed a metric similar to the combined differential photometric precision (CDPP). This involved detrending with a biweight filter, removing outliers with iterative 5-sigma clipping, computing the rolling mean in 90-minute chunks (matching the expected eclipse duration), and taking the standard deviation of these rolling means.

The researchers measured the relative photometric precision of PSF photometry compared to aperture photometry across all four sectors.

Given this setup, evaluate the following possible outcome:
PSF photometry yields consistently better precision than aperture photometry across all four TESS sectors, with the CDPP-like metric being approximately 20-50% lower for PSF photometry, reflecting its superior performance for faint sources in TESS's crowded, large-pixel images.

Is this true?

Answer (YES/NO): NO